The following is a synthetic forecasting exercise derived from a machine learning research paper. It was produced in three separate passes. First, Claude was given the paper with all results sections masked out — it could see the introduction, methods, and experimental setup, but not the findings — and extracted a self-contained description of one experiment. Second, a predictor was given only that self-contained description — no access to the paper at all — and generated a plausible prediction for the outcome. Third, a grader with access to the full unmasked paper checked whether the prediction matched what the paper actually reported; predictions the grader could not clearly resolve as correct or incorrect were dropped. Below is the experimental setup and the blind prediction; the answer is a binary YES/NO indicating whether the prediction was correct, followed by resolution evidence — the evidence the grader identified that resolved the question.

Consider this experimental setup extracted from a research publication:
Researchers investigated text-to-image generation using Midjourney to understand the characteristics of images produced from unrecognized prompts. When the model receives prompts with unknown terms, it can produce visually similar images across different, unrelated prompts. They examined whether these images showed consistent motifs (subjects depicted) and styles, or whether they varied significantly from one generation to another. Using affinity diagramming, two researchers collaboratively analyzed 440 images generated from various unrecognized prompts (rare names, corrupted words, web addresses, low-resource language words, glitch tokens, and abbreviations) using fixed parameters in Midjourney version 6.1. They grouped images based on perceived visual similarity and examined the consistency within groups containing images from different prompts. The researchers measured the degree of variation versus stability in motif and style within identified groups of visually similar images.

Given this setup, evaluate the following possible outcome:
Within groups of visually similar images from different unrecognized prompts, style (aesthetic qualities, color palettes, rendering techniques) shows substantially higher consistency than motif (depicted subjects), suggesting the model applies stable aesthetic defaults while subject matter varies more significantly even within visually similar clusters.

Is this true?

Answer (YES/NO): NO